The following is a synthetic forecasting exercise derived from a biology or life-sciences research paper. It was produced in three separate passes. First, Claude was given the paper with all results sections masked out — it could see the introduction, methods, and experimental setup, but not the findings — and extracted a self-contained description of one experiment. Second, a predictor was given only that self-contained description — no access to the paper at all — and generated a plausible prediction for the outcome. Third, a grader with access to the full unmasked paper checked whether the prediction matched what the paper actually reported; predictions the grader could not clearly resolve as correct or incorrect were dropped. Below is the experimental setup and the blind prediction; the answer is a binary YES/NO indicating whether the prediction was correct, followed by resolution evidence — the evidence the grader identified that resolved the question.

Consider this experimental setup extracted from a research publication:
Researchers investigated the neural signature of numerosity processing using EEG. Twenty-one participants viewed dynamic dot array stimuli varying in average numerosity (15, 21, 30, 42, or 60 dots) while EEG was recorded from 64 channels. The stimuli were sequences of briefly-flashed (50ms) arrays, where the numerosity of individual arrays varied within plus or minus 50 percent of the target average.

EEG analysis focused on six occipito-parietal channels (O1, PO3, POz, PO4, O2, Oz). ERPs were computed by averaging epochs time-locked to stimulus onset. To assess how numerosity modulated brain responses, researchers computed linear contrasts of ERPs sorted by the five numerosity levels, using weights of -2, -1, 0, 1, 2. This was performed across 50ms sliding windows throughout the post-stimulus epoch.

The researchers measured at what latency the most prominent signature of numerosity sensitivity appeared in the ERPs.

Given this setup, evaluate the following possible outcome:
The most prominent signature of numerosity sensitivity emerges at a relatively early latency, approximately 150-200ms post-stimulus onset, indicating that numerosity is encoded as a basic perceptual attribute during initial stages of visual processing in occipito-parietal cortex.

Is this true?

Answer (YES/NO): YES